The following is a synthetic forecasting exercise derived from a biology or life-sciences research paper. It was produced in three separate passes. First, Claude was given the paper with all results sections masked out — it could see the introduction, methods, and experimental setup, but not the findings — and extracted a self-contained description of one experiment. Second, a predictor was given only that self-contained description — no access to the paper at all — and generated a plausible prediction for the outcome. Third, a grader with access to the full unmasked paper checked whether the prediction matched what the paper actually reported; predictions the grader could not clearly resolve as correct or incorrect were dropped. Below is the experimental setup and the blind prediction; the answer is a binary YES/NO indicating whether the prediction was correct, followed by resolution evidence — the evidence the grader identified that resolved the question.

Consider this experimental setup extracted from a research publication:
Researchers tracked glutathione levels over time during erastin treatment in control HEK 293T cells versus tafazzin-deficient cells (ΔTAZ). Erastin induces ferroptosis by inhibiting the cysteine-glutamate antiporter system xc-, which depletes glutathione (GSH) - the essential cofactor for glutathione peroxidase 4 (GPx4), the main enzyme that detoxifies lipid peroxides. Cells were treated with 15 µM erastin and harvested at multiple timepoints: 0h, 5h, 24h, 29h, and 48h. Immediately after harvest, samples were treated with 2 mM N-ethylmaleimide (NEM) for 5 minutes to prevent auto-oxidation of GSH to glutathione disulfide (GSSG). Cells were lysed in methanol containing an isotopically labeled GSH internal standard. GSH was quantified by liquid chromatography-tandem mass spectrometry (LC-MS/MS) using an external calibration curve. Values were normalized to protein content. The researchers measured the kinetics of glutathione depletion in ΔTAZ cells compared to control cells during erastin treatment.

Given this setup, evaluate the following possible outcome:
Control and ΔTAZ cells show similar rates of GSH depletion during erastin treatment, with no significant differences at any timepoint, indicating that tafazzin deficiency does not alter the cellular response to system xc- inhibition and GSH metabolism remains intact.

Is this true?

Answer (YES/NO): YES